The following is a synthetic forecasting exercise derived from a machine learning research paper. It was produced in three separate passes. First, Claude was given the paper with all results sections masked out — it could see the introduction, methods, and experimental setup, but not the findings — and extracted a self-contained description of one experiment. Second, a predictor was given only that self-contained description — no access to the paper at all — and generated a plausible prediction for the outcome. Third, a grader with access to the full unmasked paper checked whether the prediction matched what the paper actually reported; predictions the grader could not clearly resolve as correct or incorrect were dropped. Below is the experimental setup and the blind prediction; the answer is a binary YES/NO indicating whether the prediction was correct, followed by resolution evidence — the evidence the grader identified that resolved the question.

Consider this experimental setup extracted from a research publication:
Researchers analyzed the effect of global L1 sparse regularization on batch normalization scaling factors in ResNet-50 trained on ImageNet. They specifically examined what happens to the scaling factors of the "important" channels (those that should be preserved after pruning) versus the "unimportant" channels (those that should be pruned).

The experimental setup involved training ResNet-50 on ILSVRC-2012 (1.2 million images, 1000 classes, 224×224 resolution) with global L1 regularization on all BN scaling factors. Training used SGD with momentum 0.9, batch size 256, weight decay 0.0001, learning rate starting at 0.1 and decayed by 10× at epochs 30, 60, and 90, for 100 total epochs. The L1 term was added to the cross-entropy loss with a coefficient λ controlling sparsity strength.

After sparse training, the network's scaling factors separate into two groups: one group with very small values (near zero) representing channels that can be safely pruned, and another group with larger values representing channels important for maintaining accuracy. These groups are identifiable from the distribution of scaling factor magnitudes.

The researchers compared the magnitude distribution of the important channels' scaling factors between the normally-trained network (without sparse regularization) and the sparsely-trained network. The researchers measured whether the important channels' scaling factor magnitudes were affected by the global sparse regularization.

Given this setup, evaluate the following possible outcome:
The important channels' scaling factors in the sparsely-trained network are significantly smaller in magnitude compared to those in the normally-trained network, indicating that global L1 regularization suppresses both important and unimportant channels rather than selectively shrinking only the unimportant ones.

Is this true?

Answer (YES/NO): YES